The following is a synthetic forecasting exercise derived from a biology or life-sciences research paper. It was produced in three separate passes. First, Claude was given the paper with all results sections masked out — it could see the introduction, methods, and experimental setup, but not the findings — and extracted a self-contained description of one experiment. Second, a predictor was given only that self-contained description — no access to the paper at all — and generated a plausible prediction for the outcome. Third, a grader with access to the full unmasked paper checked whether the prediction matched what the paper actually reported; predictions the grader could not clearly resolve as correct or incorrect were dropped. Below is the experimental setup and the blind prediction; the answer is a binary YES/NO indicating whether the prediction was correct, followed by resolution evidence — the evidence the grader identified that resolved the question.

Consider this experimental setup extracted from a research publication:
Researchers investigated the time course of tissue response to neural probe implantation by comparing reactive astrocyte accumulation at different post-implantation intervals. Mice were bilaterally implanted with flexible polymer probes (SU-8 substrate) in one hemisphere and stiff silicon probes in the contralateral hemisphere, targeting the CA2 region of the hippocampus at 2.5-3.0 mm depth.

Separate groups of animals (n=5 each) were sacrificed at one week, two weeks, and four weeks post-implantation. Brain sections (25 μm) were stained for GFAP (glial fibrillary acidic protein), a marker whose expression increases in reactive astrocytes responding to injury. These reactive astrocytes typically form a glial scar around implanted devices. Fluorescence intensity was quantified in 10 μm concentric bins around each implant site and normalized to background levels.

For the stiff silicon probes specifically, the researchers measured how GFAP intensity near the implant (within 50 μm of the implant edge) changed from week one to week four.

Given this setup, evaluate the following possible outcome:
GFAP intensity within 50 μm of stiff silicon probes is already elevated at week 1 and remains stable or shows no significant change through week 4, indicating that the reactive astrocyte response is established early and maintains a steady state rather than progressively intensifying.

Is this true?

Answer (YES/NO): NO